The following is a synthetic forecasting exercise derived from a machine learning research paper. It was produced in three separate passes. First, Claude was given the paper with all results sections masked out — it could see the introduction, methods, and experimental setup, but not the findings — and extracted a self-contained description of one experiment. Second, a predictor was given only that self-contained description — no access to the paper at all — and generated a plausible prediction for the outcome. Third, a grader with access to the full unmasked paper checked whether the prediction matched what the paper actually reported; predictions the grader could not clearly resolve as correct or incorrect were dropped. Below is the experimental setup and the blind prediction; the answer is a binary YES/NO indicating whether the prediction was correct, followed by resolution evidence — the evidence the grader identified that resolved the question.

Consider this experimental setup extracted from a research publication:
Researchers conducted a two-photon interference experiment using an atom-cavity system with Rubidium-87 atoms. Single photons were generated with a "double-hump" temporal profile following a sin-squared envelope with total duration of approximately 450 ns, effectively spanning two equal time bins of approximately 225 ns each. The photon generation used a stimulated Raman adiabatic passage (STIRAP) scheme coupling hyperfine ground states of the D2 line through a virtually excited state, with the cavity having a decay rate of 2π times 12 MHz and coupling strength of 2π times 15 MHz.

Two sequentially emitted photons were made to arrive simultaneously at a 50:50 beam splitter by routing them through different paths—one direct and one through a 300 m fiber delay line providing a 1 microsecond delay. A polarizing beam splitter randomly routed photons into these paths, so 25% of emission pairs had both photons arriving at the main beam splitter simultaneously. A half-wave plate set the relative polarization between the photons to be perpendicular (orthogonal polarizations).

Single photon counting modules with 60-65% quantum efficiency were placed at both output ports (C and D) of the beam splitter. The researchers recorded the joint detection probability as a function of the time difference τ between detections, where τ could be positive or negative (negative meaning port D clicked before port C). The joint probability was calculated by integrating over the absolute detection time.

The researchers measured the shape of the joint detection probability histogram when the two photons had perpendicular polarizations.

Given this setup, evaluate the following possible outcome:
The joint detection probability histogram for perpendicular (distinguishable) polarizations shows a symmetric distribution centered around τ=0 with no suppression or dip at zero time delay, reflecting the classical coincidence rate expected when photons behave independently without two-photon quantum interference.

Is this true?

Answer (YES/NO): YES